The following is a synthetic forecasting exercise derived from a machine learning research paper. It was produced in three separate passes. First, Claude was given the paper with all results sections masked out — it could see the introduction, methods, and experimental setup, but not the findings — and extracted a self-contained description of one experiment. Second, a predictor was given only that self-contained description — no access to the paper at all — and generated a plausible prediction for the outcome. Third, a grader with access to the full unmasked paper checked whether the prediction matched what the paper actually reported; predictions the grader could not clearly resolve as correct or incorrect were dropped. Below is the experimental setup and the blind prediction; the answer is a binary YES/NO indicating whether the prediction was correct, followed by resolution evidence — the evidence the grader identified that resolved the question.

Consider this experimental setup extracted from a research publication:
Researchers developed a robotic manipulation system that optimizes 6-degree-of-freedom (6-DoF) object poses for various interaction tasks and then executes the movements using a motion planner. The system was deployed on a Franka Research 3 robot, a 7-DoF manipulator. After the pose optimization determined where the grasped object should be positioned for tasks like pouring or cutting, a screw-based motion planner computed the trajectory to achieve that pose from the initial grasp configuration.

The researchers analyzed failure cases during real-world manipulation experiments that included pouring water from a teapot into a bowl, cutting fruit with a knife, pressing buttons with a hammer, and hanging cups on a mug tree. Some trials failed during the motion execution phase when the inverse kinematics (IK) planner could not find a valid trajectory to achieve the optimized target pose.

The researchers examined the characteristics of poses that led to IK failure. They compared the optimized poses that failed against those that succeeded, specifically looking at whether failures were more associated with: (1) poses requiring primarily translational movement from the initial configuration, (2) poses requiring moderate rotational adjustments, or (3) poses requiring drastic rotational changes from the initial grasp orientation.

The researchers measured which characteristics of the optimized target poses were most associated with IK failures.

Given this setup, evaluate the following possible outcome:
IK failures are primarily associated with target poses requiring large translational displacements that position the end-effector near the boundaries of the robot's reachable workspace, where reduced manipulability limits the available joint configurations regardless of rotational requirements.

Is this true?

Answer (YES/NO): NO